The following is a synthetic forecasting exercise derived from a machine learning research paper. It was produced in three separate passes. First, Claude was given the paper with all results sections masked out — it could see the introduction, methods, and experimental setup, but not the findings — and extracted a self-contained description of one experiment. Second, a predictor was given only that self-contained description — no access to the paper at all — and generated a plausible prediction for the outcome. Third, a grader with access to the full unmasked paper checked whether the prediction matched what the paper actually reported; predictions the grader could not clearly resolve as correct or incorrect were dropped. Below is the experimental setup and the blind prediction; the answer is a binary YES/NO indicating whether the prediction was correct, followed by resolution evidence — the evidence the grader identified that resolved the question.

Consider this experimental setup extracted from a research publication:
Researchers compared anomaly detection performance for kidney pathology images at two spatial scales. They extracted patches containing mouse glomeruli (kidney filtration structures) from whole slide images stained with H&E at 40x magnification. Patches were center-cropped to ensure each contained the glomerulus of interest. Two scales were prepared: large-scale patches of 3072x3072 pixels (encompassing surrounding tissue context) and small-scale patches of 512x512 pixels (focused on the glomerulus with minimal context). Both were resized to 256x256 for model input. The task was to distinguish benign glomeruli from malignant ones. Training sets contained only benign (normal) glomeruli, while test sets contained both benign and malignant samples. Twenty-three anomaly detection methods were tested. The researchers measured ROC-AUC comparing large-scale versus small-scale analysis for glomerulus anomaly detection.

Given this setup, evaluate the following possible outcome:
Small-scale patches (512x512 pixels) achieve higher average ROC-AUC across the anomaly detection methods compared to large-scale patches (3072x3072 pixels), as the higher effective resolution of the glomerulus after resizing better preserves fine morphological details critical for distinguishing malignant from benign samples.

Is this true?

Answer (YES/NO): YES